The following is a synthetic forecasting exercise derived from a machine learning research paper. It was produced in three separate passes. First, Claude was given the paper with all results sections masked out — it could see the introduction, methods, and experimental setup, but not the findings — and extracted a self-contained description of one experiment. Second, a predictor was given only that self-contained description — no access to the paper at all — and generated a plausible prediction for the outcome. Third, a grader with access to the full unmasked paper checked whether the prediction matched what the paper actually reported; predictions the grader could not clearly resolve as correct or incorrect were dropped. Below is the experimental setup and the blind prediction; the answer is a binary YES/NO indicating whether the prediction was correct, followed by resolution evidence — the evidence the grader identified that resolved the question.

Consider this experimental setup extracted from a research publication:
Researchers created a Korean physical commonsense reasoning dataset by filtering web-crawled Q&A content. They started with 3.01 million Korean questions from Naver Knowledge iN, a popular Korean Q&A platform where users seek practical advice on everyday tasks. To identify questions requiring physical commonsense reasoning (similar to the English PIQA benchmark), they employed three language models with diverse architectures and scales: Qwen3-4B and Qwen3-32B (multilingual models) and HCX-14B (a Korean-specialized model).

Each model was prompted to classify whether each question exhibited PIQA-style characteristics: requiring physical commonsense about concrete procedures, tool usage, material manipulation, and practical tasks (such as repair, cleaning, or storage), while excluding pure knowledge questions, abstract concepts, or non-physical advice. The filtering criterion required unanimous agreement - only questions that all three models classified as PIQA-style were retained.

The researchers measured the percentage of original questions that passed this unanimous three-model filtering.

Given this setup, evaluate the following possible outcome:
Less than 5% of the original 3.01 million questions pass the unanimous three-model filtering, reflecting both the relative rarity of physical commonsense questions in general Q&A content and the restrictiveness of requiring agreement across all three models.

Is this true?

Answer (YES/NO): YES